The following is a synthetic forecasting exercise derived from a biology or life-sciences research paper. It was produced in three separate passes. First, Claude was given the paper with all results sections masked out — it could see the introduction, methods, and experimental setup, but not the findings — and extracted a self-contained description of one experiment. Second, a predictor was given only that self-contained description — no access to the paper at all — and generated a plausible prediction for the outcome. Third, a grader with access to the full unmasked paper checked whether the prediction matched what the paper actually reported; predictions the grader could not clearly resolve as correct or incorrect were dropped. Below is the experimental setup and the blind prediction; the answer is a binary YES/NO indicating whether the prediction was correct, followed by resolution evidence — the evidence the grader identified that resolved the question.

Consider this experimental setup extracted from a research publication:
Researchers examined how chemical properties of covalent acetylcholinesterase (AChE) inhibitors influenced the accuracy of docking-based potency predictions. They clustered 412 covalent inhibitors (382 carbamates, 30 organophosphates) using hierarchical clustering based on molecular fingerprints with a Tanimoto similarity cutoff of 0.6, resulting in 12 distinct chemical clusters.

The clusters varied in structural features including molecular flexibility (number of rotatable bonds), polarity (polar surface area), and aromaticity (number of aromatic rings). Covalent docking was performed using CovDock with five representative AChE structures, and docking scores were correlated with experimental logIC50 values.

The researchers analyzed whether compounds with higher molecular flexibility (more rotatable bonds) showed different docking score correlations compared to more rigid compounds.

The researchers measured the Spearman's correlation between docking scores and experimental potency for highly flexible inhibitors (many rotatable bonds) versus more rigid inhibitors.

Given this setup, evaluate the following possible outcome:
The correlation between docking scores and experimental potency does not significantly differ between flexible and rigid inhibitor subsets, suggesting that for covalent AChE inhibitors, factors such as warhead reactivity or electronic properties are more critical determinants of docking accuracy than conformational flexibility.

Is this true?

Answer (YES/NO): NO